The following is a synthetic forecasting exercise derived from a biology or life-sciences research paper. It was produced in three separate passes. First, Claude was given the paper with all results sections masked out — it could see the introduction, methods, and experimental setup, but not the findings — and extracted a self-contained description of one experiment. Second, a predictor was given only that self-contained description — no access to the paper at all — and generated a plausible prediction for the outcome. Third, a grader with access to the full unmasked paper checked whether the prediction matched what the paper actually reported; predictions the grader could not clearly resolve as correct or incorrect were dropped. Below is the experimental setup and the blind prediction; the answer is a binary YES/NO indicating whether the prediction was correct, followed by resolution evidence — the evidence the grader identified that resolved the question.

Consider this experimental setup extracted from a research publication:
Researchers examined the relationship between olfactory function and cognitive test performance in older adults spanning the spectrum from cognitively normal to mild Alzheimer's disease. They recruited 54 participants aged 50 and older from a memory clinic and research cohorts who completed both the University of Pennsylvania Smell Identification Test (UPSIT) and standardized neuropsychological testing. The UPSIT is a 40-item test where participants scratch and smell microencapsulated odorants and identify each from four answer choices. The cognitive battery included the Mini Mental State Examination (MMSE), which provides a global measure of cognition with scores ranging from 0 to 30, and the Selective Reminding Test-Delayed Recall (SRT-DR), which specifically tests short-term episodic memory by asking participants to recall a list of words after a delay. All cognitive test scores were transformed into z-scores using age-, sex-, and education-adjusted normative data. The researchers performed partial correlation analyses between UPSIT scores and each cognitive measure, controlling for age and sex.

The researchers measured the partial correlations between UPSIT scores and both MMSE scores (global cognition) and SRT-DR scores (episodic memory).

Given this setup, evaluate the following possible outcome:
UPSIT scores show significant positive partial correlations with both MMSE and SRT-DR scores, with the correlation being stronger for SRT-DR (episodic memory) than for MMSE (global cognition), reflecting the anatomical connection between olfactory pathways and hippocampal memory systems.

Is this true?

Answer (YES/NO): YES